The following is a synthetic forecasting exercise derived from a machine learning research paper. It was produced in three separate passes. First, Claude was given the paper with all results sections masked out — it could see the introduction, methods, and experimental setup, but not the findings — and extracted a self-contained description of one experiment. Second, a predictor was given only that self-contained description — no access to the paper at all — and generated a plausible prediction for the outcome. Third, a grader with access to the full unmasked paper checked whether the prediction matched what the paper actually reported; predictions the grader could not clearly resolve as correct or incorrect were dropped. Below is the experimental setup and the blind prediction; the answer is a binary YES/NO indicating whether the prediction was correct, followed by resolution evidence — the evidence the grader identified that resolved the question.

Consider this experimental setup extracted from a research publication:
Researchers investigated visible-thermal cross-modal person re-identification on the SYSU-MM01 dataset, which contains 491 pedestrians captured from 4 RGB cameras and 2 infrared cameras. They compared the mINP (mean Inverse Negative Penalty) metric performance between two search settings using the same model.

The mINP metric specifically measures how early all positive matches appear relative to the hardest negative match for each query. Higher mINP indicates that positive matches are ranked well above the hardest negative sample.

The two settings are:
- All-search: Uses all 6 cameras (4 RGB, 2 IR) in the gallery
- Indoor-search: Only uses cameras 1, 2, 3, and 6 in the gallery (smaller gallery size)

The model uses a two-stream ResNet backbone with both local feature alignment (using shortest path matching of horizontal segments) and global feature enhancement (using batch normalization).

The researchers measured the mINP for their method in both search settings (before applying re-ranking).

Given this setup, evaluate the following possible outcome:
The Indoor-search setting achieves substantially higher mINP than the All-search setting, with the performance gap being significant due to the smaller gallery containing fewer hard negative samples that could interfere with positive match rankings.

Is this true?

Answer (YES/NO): YES